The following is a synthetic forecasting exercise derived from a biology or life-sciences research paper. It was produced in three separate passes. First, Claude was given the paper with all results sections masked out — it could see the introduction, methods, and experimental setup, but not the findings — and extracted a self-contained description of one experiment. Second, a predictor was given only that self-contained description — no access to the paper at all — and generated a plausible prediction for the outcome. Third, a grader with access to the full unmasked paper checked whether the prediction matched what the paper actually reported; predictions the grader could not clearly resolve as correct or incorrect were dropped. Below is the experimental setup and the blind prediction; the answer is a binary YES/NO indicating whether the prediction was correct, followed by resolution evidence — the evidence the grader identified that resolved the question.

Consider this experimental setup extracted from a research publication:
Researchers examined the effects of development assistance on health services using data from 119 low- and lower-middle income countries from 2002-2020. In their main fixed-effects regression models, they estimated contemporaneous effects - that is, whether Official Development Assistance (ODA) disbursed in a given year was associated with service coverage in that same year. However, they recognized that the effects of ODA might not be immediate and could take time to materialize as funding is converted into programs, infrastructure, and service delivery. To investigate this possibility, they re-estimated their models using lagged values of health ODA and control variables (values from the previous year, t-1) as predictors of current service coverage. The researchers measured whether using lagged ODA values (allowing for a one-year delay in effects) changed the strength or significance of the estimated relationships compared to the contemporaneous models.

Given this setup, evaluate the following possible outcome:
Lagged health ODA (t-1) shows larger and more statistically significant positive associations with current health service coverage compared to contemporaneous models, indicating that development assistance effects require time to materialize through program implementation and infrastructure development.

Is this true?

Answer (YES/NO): YES